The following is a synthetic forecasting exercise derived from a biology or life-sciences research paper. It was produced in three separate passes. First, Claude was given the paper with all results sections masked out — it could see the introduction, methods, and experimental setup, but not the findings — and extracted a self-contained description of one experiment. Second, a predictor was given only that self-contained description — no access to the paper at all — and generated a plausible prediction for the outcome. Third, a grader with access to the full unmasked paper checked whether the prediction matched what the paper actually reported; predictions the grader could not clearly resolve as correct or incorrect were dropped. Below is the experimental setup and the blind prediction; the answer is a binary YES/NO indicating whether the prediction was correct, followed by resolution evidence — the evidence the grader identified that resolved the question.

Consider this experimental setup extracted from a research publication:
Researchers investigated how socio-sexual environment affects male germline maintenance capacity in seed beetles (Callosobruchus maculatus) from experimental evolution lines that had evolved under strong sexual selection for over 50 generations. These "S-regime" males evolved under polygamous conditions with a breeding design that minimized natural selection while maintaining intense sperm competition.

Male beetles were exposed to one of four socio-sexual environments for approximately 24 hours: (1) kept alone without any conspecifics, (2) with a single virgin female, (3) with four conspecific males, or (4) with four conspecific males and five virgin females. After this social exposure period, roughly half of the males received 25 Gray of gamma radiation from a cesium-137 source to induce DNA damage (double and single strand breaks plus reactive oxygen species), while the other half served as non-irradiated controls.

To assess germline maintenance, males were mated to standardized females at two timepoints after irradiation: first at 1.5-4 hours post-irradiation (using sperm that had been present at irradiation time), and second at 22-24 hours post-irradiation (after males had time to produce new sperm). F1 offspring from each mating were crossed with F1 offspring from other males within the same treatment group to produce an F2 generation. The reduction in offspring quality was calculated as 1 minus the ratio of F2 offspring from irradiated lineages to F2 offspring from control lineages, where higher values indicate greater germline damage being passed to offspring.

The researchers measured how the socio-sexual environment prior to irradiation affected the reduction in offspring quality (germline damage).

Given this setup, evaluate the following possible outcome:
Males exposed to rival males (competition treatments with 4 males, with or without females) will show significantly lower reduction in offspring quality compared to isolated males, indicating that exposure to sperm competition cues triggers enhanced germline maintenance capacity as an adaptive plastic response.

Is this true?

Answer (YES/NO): NO